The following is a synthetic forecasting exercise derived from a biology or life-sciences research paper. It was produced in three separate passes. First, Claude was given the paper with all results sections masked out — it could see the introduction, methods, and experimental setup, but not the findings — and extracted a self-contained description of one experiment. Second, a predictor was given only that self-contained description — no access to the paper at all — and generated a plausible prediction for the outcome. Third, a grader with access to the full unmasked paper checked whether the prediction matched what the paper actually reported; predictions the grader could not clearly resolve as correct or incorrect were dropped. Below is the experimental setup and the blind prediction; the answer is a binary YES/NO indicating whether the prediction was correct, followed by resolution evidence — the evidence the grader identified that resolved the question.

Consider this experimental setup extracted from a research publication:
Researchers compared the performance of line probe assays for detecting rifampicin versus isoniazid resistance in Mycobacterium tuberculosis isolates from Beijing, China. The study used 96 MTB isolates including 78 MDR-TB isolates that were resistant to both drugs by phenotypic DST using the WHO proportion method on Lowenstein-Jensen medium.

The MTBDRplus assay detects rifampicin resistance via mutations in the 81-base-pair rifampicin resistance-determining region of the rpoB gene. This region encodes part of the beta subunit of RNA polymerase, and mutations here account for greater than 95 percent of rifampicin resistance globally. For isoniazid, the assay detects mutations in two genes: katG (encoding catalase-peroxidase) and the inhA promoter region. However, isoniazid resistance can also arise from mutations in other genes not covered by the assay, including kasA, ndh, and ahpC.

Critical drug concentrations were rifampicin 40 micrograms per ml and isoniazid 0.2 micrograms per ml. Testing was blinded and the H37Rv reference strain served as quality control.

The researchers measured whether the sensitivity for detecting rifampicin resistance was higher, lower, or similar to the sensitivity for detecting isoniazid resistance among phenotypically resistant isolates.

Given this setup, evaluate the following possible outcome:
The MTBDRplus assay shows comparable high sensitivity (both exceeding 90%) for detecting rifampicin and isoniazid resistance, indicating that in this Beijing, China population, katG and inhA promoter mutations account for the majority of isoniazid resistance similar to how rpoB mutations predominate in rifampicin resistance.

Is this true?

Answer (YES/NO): NO